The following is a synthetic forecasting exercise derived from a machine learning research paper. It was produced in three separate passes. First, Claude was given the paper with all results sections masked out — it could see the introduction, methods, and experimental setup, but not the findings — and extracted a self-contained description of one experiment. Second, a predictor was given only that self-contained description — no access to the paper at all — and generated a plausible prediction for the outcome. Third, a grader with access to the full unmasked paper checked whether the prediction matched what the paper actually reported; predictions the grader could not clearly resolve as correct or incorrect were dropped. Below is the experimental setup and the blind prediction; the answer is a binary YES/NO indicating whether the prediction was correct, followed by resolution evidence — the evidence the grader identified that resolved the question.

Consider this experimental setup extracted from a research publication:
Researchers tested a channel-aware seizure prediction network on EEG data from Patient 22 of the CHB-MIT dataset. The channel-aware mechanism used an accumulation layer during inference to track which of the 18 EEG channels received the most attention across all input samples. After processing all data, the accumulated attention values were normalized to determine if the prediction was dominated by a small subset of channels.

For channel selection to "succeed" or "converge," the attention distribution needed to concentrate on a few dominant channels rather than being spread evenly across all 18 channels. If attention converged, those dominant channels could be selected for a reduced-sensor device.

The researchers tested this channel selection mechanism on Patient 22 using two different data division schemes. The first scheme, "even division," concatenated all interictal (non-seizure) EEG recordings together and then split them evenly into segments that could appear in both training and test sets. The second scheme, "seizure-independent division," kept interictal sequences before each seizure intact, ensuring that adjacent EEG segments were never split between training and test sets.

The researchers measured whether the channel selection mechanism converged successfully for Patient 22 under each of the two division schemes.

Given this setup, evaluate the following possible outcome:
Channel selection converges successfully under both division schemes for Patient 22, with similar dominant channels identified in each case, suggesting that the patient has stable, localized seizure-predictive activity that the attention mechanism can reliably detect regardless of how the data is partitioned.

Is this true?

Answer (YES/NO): NO